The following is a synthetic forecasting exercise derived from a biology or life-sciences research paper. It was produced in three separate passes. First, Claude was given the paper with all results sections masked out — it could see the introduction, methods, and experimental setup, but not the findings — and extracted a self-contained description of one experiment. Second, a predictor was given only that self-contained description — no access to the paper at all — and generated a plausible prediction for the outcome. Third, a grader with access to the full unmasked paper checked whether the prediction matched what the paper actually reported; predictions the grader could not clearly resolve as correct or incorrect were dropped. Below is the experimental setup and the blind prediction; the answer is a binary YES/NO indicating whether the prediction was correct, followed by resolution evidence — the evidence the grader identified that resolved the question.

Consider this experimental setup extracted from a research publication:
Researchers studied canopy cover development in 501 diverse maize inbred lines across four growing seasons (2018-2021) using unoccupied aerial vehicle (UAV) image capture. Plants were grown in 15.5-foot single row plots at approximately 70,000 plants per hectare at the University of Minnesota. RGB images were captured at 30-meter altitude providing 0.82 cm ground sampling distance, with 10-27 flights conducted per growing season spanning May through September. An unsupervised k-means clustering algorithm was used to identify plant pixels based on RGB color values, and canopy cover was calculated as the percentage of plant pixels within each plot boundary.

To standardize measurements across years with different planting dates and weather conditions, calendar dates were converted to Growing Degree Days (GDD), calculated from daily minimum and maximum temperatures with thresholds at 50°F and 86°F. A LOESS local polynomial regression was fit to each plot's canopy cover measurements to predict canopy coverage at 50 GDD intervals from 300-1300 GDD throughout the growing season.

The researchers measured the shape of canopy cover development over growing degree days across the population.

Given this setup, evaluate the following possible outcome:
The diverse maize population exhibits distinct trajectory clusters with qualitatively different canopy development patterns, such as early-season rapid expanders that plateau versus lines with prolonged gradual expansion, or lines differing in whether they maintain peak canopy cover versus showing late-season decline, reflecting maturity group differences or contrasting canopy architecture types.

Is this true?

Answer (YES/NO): NO